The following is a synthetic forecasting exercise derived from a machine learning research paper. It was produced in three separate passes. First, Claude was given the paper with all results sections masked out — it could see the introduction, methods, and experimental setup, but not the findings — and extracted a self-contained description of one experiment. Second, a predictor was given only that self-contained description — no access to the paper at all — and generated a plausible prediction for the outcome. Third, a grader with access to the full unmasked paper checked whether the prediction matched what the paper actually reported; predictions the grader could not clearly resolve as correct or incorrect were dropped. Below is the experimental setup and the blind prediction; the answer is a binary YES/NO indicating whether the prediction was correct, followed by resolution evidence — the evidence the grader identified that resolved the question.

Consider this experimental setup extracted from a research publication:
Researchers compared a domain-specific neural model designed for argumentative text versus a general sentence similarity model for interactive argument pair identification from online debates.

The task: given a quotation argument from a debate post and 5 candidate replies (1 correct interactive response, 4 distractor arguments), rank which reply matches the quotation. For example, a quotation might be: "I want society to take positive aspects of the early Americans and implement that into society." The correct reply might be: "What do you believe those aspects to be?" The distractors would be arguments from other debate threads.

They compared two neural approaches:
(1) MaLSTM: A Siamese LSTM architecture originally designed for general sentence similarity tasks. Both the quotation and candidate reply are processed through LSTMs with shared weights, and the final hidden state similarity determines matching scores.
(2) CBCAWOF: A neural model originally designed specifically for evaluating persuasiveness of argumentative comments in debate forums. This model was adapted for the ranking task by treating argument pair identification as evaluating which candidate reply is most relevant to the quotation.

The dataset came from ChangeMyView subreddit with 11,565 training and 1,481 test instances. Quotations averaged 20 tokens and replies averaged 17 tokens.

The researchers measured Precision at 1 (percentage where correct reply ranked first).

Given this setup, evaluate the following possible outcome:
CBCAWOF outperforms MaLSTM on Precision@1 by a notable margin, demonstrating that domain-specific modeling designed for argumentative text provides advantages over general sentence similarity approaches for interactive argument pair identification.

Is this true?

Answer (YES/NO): YES